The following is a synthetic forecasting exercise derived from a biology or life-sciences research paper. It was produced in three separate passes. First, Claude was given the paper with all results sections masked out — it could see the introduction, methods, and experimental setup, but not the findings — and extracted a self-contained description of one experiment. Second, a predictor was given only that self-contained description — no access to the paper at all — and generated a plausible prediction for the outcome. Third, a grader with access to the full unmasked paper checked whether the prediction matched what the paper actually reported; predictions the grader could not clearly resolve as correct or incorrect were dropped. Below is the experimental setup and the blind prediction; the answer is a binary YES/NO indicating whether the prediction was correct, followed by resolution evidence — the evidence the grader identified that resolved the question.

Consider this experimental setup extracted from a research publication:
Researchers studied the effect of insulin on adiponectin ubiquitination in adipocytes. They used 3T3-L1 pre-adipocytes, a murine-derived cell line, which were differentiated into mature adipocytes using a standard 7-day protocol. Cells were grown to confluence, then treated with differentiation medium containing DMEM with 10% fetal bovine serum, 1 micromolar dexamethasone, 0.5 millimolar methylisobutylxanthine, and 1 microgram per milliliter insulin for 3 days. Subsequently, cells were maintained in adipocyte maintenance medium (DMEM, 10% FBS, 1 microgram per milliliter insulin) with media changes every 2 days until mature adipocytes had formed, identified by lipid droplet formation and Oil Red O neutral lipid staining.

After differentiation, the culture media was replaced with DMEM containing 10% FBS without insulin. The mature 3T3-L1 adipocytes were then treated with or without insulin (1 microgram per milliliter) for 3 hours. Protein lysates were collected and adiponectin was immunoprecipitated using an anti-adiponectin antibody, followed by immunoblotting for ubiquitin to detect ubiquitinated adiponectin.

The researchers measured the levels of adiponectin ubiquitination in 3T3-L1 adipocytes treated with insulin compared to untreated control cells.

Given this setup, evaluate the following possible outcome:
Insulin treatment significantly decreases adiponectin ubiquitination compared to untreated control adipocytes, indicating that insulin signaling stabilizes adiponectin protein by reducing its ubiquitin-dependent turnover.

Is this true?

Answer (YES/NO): YES